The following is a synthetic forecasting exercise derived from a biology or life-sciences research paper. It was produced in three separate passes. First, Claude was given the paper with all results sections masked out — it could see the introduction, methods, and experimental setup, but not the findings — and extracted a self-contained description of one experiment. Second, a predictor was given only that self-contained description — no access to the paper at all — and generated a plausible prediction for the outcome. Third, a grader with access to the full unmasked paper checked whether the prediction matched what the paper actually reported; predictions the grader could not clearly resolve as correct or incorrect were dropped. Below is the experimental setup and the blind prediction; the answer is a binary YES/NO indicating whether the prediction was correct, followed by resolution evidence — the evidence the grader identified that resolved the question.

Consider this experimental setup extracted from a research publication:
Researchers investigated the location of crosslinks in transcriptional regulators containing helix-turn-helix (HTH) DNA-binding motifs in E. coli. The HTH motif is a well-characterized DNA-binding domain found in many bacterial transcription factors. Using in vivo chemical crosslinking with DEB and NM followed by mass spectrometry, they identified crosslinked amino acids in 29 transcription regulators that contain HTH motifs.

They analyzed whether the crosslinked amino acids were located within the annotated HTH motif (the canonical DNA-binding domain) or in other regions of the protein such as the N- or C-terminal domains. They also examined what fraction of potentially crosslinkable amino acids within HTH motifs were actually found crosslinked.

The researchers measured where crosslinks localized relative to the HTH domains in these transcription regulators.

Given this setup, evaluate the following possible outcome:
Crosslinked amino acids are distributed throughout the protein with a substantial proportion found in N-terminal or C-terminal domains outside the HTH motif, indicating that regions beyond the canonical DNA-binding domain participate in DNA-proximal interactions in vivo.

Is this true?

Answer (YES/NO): YES